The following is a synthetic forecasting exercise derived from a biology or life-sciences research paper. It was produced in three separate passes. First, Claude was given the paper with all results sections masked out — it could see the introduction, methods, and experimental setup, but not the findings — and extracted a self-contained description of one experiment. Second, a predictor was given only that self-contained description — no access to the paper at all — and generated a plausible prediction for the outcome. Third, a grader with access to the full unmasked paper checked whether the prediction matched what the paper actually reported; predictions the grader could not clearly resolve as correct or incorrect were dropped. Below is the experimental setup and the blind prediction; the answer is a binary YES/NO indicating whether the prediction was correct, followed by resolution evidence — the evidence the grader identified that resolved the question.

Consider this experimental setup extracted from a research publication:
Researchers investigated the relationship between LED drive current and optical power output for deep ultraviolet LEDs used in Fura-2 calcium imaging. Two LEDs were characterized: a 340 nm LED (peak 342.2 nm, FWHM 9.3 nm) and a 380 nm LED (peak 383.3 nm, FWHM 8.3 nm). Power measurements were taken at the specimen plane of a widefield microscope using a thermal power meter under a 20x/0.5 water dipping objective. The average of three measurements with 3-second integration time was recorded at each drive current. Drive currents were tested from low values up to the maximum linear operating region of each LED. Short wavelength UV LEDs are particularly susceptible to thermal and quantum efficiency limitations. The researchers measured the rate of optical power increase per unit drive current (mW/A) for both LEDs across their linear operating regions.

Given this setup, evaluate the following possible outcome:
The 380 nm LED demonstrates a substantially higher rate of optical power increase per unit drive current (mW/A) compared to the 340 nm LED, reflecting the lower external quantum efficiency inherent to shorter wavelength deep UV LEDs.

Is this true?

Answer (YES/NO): YES